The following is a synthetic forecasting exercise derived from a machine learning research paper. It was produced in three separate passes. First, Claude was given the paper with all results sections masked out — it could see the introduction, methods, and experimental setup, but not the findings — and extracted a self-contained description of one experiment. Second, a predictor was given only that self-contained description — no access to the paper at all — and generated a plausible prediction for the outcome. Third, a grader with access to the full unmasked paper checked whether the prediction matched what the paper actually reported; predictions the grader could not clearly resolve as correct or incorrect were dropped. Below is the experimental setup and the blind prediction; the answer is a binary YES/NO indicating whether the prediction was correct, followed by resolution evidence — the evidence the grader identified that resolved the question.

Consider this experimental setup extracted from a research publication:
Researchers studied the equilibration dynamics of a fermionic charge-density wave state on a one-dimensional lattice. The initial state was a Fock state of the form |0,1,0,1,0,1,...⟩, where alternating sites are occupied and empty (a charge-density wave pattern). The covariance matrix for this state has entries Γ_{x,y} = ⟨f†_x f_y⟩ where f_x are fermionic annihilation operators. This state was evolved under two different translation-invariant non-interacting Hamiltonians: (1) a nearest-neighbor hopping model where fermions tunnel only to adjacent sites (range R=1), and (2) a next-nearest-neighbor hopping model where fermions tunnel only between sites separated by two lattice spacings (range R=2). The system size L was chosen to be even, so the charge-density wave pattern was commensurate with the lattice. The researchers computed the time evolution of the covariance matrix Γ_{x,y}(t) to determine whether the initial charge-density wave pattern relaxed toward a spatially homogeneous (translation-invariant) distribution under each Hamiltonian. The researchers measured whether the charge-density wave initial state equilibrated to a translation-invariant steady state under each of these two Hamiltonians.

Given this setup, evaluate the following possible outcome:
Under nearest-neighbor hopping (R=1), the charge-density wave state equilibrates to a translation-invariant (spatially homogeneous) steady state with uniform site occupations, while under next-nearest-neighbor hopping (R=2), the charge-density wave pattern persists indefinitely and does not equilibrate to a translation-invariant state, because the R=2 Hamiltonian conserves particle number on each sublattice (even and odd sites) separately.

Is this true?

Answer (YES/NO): YES